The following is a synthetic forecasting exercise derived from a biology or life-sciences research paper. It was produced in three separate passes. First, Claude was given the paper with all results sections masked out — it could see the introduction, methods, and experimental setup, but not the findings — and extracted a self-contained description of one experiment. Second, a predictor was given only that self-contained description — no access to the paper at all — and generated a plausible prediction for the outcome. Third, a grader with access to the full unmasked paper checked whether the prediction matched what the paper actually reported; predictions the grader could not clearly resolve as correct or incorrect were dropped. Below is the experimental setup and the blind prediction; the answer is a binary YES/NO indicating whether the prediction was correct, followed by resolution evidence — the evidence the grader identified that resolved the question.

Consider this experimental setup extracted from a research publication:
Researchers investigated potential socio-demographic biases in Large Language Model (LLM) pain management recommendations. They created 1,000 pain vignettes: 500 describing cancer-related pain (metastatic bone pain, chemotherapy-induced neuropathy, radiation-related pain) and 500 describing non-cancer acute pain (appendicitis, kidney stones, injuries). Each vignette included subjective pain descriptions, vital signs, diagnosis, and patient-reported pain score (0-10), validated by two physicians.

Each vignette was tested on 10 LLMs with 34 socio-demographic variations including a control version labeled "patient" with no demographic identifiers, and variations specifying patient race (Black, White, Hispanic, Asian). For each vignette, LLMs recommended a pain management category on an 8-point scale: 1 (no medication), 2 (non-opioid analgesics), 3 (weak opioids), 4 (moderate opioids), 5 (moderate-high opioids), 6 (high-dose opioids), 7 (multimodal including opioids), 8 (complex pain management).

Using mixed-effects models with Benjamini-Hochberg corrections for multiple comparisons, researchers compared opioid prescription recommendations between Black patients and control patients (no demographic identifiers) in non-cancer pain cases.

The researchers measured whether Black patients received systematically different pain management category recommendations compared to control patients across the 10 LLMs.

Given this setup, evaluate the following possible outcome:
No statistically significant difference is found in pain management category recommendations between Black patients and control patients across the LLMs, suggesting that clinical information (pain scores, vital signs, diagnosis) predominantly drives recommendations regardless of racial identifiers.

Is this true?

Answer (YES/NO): NO